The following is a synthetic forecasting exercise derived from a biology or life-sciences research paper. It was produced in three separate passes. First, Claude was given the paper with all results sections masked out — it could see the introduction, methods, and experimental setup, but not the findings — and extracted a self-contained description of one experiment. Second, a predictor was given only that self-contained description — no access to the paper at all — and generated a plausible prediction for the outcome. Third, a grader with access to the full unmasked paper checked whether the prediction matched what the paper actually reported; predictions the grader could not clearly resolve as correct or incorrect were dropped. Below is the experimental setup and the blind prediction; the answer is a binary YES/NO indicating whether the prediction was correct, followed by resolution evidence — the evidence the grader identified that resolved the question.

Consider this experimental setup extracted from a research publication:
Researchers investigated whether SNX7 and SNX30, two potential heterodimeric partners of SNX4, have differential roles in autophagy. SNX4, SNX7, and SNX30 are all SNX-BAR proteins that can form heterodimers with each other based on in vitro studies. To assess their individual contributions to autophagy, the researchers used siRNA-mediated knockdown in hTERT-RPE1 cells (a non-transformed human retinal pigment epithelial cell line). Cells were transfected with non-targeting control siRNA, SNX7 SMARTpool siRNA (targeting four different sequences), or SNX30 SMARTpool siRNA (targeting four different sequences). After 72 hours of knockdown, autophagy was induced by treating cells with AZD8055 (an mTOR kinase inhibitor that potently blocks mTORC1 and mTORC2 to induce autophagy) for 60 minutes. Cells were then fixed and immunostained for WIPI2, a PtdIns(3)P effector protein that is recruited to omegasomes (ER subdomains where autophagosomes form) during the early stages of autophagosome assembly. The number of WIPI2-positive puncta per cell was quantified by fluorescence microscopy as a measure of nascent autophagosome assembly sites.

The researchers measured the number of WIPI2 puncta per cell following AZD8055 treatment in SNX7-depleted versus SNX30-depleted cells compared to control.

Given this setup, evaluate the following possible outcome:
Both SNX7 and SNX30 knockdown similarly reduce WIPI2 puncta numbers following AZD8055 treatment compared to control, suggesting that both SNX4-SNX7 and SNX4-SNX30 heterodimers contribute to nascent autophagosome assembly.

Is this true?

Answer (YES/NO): NO